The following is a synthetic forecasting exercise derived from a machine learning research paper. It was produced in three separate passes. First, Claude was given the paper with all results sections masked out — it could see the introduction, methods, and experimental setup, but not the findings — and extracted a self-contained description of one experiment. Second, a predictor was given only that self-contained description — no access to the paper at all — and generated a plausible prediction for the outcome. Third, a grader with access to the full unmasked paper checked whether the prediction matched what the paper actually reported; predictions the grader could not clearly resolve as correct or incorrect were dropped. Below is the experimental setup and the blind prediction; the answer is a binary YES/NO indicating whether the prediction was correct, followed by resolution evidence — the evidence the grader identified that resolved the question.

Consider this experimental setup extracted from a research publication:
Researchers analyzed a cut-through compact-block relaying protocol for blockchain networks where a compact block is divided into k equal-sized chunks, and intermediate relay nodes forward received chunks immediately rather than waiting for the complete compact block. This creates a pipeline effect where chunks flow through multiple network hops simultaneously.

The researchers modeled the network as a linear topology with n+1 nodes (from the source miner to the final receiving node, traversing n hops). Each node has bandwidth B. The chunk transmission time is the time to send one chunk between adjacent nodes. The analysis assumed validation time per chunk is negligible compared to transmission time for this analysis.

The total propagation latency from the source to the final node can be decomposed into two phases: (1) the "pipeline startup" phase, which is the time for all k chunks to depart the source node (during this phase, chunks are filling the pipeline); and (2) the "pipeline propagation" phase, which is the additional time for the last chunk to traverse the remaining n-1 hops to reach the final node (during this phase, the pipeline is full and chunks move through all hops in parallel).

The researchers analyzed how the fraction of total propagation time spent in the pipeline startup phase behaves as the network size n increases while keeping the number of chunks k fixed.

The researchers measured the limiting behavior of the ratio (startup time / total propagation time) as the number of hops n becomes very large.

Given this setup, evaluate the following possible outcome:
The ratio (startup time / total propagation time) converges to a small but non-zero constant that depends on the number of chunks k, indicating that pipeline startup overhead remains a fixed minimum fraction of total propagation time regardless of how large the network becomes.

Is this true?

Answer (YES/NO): NO